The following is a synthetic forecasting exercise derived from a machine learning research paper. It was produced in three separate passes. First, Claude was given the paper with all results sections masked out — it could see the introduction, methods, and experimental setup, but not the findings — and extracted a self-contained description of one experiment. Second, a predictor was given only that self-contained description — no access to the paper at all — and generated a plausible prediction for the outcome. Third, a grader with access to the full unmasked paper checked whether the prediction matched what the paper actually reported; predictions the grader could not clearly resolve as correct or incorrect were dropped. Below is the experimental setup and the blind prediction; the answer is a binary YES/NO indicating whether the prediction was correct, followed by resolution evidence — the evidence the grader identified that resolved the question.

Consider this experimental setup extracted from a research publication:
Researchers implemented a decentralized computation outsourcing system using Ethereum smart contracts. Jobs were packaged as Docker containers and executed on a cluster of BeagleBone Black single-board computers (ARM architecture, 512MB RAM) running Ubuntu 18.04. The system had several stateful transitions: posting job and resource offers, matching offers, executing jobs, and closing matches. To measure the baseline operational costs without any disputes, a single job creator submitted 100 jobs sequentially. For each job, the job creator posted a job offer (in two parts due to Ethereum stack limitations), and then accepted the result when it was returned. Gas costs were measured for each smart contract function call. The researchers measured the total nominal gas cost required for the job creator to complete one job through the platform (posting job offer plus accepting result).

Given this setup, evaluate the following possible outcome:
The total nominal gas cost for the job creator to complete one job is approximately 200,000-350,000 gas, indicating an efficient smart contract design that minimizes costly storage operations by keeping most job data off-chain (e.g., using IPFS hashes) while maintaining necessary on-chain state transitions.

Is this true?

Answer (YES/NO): NO